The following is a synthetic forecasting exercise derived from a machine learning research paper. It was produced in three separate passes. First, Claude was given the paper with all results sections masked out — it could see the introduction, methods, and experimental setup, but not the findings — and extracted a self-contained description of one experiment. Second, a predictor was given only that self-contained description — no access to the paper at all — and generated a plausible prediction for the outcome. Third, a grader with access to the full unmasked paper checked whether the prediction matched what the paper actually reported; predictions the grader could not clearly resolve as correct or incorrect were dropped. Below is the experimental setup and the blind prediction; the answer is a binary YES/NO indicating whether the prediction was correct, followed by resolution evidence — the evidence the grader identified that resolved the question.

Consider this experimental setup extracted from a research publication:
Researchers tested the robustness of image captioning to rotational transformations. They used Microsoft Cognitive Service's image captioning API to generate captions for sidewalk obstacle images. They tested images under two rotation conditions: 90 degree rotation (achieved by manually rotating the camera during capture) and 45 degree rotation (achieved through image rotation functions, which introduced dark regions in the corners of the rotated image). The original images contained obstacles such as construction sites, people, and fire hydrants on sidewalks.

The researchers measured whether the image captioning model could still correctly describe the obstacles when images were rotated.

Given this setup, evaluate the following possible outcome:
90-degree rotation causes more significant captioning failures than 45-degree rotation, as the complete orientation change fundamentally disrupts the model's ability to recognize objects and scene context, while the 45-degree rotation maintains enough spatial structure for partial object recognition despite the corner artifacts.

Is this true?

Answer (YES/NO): NO